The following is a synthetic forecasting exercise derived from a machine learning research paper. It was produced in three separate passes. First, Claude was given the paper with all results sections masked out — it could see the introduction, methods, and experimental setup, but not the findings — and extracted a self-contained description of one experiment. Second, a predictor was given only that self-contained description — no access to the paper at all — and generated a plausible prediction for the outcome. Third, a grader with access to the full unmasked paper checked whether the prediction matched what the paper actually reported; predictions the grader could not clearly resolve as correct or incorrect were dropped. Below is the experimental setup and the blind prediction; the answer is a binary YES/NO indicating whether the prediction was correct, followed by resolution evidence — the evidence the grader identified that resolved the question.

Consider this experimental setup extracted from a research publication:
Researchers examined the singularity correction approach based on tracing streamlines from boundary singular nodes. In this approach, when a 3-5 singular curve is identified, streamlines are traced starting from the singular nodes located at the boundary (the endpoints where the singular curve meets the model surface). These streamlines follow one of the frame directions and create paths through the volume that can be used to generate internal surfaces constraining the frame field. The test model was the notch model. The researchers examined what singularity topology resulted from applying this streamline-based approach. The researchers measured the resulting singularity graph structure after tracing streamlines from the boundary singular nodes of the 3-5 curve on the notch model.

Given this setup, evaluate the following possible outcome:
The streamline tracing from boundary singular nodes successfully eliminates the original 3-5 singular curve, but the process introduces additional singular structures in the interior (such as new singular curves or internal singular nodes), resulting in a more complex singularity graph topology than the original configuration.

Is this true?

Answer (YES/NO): YES